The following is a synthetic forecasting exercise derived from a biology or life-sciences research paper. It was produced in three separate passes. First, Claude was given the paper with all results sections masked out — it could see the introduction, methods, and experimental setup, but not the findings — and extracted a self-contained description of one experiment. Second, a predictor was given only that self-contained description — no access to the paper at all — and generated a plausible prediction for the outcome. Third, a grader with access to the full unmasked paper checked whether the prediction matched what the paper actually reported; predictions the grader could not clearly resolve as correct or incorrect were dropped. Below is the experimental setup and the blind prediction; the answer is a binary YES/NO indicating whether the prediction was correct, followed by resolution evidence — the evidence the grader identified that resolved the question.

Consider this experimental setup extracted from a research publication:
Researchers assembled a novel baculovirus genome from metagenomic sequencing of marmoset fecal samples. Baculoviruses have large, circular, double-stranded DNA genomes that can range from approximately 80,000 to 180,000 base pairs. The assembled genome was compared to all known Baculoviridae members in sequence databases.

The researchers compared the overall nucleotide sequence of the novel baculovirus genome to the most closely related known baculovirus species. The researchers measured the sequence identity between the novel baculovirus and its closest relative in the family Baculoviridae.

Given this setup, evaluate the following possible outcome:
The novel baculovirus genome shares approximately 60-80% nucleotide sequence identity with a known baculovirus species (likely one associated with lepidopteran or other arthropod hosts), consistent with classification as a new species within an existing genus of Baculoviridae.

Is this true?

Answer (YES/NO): YES